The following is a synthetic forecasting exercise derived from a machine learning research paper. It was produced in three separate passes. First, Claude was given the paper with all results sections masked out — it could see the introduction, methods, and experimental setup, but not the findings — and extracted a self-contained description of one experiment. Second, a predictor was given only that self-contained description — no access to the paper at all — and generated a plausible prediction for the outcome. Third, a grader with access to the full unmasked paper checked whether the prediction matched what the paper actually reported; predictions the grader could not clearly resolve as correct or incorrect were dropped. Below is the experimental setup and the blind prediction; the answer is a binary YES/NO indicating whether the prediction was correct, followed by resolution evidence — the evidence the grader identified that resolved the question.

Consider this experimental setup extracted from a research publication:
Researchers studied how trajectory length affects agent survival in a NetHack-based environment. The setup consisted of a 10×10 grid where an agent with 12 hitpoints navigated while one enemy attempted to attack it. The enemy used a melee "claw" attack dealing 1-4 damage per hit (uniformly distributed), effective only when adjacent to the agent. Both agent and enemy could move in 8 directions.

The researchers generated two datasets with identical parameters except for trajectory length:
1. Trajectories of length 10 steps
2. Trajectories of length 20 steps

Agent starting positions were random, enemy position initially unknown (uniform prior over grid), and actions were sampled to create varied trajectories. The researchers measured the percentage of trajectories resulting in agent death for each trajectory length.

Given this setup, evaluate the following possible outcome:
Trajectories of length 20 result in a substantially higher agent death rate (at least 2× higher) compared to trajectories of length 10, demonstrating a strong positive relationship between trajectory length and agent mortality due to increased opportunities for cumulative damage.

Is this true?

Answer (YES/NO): YES